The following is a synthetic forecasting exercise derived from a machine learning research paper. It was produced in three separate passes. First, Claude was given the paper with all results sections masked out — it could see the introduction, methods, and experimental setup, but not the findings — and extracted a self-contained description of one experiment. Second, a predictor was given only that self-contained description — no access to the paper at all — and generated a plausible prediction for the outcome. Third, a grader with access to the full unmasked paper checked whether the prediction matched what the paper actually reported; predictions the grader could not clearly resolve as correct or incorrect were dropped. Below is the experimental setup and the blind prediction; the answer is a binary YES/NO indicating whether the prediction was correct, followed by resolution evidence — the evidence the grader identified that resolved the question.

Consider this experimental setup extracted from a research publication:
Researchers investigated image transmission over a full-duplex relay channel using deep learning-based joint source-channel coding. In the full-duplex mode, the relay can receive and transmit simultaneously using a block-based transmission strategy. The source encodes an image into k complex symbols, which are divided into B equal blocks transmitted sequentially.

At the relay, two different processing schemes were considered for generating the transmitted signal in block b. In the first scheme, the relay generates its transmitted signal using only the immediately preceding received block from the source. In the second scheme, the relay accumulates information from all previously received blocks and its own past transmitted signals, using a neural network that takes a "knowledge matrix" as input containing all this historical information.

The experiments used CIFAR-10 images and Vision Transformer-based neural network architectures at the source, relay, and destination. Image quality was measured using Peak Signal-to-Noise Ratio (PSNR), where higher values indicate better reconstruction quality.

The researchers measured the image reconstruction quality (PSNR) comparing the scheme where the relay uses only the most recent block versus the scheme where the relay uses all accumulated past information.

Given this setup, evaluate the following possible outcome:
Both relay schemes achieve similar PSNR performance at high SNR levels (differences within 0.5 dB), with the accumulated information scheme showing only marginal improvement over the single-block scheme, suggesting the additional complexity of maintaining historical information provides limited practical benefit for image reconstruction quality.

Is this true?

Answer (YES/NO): NO